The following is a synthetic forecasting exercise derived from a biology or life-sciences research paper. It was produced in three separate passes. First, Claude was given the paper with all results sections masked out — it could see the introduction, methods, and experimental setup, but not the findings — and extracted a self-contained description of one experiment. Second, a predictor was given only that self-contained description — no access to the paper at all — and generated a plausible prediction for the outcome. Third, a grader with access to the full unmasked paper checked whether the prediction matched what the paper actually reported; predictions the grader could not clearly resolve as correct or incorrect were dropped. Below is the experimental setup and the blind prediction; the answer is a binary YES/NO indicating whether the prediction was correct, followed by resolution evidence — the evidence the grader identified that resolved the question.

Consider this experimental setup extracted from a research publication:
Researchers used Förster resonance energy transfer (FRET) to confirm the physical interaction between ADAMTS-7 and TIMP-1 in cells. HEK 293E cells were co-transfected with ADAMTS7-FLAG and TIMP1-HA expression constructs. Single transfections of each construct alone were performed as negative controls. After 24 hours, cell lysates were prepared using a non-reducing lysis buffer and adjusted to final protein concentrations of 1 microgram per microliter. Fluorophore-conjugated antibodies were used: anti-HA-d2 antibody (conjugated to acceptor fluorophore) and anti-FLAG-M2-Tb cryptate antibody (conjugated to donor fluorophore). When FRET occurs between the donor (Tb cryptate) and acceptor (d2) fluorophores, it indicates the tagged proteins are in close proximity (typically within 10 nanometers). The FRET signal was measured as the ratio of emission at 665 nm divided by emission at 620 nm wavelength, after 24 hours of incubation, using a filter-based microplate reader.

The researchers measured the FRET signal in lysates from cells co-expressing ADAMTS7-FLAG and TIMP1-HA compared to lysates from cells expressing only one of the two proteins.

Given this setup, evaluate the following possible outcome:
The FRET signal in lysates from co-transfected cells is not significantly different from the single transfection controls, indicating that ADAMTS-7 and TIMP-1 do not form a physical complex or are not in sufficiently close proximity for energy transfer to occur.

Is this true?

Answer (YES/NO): NO